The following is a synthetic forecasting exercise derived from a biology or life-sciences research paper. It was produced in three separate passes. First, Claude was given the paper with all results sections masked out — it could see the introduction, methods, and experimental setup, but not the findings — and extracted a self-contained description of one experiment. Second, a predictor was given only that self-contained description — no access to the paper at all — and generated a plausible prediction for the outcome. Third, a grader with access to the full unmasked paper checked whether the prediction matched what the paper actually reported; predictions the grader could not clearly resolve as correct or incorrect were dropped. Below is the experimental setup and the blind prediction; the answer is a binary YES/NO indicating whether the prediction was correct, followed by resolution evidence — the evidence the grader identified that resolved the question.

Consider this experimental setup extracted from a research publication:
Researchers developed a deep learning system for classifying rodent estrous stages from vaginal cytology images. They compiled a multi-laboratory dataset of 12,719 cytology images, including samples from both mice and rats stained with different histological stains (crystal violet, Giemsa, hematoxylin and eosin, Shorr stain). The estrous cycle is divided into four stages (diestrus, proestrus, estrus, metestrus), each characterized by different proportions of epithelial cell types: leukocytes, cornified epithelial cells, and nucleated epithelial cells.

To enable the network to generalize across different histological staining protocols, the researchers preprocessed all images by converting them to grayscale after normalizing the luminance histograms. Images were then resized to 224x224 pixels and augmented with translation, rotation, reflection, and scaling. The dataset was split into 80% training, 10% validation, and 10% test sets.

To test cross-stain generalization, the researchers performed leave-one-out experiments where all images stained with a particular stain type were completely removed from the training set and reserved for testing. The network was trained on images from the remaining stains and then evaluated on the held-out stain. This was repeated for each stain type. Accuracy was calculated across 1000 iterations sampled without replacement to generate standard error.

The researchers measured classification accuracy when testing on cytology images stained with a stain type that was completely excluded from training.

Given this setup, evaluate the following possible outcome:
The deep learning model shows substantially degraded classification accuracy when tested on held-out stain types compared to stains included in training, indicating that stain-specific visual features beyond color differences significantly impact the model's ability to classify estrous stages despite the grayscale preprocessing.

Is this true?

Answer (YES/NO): NO